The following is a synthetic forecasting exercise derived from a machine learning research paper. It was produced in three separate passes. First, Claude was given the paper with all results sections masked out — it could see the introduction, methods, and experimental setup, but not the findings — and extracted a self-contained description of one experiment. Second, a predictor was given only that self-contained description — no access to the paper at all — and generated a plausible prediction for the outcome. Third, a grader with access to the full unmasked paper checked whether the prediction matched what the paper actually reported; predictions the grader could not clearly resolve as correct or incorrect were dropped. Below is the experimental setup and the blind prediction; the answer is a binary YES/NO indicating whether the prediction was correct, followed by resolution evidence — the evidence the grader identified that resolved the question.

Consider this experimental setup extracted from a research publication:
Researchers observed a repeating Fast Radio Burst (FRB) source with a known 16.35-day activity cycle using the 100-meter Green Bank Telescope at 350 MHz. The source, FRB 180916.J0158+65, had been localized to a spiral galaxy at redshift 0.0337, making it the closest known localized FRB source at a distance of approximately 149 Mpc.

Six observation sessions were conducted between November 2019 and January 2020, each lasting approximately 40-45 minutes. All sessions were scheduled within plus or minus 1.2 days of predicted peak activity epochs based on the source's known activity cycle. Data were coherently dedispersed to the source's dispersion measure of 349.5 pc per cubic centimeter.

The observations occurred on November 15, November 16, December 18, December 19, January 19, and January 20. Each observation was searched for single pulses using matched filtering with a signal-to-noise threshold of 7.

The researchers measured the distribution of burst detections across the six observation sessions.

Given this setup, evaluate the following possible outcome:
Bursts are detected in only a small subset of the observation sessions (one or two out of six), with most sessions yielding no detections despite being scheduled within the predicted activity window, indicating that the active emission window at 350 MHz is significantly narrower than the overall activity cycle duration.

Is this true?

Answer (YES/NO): NO